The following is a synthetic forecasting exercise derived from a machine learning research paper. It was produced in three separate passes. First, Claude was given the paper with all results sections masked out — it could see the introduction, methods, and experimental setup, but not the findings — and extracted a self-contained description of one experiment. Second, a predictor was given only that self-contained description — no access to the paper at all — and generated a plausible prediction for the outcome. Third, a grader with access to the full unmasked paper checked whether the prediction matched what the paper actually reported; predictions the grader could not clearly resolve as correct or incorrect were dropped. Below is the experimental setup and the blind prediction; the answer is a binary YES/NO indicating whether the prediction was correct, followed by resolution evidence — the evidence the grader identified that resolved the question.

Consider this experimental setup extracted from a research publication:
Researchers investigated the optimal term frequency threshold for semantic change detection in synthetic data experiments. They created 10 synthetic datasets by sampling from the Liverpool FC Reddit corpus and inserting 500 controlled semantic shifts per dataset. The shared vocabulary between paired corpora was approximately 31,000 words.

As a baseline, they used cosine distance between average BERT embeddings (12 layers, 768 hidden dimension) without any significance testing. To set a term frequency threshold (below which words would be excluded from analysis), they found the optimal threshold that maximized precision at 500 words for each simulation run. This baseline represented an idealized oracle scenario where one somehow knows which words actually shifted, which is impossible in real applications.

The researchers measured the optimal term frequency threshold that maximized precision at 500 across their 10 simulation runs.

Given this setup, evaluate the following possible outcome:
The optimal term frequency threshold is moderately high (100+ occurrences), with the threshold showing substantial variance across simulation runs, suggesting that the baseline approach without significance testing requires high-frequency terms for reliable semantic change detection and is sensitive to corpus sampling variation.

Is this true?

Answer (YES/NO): NO